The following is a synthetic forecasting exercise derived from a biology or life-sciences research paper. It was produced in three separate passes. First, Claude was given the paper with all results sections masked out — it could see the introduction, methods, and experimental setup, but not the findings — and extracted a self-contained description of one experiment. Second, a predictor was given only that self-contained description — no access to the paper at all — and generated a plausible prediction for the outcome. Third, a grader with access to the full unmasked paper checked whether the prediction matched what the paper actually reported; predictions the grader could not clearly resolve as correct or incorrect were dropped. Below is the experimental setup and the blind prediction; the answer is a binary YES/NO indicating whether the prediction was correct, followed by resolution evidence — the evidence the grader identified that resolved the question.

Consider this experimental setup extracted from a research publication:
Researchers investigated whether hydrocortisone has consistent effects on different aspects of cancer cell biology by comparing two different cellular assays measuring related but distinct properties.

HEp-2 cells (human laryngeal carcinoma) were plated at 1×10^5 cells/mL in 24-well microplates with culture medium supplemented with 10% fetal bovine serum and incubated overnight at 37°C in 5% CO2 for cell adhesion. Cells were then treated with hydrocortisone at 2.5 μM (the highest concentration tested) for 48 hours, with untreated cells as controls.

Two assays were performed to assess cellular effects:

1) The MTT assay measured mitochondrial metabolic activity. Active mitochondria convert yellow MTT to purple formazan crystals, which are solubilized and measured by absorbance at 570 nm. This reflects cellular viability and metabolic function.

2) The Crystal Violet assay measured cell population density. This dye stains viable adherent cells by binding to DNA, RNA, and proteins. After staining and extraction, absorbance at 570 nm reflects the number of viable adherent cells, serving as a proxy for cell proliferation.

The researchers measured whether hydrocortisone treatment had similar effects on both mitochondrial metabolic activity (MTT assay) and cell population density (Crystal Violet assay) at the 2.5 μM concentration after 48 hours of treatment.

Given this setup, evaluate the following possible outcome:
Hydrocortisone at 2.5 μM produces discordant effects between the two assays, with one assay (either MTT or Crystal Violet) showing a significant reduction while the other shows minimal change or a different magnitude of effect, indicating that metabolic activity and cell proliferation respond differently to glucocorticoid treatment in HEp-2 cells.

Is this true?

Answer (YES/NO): NO